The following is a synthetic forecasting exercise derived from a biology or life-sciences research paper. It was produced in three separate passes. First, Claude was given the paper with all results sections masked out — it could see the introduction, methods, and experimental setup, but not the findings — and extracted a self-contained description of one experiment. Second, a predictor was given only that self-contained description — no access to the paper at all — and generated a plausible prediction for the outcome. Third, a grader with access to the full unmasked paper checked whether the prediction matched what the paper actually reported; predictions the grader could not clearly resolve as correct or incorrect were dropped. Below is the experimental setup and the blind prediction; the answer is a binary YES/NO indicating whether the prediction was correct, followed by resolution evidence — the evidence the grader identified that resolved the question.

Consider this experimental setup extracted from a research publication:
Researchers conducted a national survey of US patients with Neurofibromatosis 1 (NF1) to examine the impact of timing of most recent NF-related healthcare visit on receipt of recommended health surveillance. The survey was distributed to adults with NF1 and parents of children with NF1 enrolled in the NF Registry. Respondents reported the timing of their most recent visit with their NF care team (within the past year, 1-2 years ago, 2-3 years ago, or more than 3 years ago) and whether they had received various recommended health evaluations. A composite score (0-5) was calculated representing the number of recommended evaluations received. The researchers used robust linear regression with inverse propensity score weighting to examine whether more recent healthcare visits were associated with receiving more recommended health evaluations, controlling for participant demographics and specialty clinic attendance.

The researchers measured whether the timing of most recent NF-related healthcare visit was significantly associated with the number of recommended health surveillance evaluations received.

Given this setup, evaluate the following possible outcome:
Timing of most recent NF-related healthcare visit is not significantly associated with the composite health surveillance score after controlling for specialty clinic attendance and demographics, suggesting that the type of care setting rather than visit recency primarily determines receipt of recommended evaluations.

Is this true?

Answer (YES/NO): NO